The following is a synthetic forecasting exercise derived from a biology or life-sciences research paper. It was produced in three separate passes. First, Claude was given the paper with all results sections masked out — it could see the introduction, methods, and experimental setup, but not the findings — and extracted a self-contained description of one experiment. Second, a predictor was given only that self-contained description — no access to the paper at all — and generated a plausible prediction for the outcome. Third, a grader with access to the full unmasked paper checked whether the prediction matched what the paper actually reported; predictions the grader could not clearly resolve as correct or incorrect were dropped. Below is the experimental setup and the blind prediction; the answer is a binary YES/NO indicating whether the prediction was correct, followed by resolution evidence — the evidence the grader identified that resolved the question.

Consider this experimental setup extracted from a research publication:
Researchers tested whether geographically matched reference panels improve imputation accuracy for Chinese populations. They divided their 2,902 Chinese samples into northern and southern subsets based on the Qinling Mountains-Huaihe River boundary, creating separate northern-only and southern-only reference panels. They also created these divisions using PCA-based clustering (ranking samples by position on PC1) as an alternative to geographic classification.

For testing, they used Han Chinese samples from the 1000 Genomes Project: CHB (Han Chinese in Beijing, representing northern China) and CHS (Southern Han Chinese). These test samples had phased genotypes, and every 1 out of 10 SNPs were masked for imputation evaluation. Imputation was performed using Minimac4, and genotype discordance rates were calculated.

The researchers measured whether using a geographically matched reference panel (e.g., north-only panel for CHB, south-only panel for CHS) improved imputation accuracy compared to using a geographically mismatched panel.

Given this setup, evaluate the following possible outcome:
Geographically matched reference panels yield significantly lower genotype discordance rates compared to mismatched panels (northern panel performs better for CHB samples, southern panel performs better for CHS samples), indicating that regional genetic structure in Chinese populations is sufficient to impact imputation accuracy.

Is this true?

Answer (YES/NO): NO